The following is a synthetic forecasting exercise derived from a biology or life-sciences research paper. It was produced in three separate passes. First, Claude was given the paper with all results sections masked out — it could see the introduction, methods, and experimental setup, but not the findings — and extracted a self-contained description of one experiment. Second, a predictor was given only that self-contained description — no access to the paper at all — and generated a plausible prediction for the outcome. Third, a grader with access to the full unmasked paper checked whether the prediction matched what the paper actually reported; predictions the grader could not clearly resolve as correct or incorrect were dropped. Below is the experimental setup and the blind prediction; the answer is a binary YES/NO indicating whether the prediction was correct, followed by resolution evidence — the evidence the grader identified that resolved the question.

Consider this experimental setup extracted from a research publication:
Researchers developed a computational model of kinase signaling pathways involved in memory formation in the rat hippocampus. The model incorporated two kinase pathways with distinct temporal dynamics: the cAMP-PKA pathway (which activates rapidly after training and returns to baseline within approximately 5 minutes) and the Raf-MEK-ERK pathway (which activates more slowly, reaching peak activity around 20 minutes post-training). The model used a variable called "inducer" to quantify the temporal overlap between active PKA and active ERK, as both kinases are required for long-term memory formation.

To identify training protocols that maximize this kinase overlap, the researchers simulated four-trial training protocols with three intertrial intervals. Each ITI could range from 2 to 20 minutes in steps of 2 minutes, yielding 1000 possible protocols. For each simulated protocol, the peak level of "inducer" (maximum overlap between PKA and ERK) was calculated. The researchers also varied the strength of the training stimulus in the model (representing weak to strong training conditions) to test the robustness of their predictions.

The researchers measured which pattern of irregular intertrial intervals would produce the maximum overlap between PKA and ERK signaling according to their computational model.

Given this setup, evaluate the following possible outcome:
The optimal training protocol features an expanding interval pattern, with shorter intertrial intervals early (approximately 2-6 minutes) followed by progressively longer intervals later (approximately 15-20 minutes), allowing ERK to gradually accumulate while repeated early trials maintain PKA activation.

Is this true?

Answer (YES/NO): NO